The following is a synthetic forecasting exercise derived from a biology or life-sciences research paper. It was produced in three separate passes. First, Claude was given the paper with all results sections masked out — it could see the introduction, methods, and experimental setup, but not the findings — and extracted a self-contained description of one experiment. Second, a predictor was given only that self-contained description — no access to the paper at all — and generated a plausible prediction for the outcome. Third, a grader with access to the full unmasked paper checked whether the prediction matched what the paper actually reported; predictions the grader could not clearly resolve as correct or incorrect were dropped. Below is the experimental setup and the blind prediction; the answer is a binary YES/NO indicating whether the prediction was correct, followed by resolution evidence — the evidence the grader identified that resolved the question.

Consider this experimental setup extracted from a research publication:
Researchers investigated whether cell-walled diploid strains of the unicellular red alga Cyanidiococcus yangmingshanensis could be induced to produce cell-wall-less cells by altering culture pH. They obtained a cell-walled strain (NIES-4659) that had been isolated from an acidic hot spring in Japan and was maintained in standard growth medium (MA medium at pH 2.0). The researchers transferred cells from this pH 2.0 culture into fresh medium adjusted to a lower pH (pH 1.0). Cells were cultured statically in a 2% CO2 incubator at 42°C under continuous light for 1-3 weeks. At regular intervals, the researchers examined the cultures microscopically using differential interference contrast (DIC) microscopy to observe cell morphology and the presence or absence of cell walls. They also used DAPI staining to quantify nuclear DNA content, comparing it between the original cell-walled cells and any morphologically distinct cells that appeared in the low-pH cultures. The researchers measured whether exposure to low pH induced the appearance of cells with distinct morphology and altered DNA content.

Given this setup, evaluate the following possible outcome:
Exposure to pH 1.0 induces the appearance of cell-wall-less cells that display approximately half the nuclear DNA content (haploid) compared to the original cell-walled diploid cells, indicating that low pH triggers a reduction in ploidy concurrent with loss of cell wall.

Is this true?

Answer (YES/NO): YES